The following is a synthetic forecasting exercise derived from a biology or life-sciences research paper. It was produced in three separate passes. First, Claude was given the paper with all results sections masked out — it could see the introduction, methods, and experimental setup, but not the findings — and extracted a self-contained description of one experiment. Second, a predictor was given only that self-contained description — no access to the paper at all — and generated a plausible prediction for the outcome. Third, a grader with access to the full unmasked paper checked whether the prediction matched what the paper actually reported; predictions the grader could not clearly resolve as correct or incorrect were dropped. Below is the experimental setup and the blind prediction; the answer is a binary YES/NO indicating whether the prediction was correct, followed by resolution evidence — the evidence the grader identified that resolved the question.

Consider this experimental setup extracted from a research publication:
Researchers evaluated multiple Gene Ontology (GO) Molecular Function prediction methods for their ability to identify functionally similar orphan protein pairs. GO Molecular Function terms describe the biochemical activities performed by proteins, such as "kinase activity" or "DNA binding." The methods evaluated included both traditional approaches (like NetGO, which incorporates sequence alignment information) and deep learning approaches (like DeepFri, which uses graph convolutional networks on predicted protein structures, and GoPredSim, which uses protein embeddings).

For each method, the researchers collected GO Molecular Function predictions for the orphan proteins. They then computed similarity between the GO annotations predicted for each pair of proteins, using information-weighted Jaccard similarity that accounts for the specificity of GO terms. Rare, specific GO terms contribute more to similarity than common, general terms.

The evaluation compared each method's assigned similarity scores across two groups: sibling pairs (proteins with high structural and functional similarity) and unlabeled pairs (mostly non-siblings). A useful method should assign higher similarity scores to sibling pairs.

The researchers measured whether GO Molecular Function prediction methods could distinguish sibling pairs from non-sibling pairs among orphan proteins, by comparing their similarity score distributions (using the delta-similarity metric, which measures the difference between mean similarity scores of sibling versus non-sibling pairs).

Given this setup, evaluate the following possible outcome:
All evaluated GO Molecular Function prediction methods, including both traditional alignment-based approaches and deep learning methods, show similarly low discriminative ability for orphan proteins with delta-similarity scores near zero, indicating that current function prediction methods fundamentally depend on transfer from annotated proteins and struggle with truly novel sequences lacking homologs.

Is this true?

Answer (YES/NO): NO